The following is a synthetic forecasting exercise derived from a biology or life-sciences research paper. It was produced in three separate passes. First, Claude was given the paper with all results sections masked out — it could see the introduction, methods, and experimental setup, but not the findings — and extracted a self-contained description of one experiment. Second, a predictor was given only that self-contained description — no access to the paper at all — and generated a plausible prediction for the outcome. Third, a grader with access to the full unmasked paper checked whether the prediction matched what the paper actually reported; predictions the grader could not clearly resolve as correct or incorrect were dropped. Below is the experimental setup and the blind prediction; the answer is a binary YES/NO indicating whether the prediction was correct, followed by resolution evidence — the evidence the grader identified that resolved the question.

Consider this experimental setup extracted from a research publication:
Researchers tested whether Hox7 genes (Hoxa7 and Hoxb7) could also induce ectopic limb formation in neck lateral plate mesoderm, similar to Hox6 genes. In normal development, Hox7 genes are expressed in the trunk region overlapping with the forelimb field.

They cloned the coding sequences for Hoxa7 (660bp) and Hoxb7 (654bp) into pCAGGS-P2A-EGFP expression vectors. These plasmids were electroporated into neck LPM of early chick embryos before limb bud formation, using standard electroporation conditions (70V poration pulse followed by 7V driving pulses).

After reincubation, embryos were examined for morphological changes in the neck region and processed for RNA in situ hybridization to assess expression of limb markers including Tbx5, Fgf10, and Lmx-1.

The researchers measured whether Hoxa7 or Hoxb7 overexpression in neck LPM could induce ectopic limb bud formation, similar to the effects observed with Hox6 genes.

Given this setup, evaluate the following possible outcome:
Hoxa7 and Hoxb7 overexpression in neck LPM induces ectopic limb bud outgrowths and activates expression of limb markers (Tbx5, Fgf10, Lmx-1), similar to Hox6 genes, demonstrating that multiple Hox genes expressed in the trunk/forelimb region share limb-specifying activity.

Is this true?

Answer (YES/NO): YES